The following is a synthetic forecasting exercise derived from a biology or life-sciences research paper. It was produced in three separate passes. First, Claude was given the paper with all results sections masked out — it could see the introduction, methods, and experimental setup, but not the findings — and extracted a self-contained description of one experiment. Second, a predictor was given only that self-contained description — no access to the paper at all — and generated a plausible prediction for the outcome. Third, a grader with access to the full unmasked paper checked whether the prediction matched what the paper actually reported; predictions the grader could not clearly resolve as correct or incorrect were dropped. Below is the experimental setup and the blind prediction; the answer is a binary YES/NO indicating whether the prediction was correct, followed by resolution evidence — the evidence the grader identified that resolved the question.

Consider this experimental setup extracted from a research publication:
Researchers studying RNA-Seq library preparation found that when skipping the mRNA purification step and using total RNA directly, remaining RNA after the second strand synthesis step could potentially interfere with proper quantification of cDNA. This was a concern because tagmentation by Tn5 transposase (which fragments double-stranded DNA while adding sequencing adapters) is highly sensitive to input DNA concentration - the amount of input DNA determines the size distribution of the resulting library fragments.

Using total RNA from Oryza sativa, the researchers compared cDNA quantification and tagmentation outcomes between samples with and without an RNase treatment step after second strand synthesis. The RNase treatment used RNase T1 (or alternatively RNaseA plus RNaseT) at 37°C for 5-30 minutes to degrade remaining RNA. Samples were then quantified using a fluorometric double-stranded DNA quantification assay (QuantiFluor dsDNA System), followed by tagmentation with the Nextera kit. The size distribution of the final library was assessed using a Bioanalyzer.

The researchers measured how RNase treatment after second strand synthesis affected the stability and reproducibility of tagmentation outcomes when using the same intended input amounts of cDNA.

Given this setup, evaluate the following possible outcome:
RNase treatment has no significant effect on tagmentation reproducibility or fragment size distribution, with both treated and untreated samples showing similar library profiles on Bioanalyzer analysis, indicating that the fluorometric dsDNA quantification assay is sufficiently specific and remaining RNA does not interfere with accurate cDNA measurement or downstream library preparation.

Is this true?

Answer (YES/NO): NO